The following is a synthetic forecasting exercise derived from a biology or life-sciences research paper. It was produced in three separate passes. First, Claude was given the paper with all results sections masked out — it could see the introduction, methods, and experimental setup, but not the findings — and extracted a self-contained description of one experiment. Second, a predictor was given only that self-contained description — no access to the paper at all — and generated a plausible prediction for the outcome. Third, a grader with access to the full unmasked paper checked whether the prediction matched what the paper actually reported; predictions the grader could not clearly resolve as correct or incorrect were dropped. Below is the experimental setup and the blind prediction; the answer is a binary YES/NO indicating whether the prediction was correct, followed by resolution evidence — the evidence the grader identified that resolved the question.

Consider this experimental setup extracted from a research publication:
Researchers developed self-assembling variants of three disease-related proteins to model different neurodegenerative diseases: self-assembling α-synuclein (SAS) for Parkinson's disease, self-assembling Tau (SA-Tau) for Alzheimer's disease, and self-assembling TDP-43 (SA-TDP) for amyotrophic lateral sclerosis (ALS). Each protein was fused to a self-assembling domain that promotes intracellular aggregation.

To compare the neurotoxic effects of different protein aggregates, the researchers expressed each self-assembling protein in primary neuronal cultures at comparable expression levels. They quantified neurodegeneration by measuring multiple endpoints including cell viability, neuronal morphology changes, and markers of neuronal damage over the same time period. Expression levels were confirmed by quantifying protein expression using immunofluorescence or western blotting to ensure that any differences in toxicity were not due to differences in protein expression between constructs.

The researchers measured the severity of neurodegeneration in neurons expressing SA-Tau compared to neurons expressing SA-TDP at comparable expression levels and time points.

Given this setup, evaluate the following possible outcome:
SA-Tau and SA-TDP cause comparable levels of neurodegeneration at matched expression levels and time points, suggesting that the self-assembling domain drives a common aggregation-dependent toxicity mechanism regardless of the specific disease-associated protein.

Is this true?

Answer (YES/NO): NO